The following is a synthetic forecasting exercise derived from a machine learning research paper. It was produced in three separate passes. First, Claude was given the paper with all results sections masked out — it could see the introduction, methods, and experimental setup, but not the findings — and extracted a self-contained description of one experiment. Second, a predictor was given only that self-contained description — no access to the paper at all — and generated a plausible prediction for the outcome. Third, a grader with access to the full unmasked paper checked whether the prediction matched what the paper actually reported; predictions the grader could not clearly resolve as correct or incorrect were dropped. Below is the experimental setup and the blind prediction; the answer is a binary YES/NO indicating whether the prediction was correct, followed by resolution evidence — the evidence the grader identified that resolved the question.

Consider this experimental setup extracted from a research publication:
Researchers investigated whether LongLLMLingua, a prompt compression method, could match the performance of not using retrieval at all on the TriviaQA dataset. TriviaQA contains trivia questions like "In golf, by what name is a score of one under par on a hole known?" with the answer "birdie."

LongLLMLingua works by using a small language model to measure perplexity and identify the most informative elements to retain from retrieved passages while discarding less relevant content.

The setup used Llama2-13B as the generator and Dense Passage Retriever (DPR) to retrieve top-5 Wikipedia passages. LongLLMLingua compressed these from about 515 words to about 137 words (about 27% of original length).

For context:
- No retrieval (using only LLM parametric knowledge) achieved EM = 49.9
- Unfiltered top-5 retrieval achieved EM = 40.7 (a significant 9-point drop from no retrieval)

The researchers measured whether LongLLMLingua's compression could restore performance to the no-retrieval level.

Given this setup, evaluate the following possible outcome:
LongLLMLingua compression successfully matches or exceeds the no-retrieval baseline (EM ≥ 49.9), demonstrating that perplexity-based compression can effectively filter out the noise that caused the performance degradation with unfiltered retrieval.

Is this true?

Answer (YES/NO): NO